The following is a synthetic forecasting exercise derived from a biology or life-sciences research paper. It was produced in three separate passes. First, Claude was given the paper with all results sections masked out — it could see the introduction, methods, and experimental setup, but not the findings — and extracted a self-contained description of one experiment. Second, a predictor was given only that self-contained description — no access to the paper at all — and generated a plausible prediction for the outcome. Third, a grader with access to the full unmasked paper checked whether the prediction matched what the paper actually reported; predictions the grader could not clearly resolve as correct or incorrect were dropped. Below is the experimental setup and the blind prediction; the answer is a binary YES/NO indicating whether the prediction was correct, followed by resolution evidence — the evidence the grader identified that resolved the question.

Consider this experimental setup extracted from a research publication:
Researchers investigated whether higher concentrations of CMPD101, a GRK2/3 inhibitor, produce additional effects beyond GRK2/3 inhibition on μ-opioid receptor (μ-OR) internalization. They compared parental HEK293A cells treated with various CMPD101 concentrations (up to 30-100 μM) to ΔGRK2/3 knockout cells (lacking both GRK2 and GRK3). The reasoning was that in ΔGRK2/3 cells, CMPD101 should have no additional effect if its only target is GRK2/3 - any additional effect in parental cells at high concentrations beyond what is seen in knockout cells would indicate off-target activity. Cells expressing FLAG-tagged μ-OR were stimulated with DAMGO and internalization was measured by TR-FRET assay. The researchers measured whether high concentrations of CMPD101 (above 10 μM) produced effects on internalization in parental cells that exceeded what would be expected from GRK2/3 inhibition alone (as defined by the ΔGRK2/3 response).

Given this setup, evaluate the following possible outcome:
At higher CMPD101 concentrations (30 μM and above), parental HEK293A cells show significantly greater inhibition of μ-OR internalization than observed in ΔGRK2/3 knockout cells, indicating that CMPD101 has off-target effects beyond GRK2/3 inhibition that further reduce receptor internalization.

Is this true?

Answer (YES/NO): NO